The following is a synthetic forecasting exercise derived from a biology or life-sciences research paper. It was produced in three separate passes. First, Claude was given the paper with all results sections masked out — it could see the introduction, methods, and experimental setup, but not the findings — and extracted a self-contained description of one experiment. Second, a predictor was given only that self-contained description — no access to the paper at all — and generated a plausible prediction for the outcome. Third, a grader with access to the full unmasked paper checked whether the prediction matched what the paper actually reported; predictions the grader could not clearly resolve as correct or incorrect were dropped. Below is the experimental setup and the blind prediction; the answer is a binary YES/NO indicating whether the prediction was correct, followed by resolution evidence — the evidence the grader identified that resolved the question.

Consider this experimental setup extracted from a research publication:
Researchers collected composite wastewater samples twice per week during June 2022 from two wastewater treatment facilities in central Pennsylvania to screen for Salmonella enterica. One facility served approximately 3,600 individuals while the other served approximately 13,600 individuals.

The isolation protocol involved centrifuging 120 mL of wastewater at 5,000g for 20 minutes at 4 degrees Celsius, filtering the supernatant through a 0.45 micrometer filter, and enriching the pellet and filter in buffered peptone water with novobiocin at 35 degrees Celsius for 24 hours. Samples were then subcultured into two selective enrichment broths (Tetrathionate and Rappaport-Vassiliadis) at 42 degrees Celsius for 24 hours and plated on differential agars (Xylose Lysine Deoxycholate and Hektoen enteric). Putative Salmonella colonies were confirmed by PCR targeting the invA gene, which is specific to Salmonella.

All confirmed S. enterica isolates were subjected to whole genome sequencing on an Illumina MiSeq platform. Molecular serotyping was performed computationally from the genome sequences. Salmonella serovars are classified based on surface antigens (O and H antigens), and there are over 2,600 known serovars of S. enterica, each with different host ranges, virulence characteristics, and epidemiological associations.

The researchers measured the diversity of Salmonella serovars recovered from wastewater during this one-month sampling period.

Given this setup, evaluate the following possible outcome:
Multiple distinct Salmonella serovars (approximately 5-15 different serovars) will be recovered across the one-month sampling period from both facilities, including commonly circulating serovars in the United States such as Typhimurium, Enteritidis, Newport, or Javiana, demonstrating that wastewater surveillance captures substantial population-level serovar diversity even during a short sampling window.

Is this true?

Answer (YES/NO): NO